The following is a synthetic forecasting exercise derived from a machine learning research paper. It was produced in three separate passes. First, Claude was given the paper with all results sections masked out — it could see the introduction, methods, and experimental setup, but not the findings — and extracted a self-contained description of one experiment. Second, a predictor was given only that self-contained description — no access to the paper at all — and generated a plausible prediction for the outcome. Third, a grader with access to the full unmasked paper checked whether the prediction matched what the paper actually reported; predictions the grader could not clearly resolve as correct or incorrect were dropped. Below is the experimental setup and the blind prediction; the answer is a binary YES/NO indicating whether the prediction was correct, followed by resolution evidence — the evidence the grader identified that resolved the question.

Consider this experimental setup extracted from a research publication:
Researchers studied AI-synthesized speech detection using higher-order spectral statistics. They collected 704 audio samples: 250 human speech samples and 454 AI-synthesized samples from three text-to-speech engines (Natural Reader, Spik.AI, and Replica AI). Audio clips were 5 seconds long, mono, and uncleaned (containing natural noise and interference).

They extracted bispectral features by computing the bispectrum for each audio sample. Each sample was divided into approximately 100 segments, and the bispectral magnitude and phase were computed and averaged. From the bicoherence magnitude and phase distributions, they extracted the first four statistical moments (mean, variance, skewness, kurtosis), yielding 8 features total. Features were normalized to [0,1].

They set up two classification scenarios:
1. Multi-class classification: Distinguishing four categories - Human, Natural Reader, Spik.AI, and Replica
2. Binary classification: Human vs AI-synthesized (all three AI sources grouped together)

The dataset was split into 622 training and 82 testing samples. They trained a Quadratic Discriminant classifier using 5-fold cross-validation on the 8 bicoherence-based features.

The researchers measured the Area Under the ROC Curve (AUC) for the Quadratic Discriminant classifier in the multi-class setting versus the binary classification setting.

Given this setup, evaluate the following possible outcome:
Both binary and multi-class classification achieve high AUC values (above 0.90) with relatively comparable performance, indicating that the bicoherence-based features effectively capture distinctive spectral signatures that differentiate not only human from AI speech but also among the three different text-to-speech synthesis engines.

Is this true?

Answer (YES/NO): NO